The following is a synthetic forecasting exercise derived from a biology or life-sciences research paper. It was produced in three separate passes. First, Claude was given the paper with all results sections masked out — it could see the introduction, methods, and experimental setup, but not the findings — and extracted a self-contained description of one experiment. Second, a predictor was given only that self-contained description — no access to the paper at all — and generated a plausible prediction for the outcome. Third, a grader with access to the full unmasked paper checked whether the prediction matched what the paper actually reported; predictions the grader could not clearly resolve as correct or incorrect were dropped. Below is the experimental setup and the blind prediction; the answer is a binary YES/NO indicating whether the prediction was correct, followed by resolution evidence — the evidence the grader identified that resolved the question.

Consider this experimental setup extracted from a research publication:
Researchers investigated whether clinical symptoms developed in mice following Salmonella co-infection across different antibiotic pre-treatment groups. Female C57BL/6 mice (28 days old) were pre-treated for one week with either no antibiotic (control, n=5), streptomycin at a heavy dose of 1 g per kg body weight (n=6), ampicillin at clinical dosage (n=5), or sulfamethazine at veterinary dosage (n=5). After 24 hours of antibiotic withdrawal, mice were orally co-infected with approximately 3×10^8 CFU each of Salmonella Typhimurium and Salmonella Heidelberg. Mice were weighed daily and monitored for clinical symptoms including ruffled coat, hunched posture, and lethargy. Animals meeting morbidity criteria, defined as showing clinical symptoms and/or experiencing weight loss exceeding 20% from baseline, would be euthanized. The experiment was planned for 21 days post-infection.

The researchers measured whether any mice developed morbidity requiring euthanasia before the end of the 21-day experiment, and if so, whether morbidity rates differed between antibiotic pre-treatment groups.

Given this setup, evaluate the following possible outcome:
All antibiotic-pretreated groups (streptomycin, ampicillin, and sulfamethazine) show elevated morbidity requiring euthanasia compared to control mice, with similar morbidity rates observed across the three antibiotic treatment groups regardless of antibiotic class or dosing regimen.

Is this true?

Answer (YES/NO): NO